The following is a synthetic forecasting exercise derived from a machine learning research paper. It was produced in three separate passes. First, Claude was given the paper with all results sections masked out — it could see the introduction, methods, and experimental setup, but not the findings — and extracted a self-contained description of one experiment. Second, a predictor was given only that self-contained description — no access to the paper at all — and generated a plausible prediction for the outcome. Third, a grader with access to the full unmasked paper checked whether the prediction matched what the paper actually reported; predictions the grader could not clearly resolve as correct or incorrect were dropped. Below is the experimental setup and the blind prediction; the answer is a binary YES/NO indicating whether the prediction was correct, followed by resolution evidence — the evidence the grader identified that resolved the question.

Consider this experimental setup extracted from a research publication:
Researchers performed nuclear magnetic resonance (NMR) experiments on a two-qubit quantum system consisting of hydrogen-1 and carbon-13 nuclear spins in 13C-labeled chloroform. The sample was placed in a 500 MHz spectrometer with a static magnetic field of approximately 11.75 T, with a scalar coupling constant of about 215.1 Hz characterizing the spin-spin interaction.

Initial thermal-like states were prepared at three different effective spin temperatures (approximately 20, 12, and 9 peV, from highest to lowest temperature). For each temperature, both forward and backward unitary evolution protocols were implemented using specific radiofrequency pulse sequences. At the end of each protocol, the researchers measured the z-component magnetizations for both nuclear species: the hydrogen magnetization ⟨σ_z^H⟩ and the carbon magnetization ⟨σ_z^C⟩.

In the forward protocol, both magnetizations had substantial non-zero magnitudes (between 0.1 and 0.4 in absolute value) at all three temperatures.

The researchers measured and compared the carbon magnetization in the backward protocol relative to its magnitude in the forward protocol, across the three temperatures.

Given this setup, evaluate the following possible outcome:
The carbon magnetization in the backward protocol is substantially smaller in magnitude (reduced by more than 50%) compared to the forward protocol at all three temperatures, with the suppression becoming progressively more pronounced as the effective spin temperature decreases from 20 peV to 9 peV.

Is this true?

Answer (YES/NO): YES